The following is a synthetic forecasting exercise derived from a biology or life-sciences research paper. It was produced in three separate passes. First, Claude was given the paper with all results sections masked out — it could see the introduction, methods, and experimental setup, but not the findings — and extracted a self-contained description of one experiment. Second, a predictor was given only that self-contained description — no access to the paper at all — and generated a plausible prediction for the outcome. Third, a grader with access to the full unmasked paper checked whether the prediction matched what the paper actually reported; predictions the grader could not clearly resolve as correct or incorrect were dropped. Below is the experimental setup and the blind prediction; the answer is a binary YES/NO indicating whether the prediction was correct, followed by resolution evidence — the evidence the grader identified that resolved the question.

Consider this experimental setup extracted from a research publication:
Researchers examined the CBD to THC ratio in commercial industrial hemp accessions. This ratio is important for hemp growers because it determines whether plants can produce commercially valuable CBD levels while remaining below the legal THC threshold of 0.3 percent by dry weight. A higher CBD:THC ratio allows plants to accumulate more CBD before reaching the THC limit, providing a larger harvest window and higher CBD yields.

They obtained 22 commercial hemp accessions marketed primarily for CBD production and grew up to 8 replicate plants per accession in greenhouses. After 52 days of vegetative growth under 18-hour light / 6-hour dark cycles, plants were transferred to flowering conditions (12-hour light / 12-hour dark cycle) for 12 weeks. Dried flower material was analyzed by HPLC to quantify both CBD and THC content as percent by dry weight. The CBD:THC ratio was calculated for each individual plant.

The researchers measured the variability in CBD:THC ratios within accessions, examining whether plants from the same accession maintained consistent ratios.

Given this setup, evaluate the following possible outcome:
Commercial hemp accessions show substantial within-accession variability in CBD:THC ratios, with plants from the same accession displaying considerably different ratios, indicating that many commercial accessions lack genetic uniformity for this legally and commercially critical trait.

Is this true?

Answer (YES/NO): YES